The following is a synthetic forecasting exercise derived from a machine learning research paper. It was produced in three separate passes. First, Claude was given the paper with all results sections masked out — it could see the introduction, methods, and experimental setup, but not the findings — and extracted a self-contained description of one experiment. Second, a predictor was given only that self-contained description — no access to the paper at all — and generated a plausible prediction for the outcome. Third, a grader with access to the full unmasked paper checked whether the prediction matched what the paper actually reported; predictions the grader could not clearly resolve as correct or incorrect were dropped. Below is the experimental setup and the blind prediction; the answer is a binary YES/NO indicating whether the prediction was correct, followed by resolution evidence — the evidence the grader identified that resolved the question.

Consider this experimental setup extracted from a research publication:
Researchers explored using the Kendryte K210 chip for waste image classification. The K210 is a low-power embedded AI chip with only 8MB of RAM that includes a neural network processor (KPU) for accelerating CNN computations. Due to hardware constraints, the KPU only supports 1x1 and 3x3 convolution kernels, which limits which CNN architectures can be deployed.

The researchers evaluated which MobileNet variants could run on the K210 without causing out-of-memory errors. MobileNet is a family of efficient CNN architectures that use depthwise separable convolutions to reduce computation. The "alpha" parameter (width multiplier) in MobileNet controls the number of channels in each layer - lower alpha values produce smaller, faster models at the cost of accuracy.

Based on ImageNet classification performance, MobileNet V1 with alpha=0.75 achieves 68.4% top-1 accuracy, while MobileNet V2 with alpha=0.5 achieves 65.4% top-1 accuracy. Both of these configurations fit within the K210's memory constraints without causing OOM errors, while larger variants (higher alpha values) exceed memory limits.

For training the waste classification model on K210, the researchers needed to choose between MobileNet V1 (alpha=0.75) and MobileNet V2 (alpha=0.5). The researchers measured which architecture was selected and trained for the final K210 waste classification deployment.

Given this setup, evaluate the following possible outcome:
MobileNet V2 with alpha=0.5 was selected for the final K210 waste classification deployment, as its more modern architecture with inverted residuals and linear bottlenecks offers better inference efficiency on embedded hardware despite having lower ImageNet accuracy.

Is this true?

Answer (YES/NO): NO